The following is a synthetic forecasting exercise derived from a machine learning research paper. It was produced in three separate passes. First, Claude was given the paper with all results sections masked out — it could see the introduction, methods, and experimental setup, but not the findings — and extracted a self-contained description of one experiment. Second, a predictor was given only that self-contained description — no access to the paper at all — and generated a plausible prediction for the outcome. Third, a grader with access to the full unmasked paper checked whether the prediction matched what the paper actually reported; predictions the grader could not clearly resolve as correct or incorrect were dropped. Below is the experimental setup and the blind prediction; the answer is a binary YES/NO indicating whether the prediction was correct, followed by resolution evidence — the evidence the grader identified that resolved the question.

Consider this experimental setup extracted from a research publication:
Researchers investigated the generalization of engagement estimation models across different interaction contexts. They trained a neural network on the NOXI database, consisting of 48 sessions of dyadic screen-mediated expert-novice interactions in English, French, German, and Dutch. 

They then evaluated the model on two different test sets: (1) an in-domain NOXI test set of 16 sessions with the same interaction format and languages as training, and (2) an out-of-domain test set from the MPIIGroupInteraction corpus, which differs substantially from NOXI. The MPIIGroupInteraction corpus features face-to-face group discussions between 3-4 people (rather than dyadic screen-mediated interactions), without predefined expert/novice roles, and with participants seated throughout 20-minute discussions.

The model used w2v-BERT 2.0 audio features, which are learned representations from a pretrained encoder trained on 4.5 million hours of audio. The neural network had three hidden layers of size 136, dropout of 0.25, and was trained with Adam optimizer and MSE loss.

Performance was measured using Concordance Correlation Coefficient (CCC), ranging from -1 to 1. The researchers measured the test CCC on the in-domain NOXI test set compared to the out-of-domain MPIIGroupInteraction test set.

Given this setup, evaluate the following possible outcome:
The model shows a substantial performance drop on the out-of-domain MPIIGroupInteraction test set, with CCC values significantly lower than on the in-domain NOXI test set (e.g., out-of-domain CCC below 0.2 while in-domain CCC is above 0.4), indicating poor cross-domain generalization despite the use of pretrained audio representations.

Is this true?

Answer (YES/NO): YES